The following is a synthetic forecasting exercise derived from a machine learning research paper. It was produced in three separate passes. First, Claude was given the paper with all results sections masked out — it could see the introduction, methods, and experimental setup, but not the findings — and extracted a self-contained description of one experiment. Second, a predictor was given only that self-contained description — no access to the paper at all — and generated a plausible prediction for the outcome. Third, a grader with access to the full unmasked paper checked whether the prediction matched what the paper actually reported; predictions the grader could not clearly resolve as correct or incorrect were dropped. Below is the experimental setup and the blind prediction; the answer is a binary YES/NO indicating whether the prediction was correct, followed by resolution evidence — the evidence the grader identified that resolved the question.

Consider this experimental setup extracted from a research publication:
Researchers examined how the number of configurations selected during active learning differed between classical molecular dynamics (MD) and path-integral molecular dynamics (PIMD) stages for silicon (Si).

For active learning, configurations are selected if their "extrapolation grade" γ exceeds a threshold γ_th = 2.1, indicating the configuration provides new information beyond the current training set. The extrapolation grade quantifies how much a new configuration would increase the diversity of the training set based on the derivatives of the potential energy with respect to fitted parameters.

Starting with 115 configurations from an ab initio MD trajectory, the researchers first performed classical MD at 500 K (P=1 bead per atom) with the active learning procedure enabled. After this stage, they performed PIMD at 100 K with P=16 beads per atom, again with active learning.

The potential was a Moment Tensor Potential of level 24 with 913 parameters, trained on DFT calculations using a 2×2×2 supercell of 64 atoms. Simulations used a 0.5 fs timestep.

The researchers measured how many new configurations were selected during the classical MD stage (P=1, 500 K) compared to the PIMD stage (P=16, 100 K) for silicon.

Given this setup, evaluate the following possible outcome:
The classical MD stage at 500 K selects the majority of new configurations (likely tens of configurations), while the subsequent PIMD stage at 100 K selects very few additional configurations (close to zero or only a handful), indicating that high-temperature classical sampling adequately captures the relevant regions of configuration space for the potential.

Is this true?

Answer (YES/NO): NO